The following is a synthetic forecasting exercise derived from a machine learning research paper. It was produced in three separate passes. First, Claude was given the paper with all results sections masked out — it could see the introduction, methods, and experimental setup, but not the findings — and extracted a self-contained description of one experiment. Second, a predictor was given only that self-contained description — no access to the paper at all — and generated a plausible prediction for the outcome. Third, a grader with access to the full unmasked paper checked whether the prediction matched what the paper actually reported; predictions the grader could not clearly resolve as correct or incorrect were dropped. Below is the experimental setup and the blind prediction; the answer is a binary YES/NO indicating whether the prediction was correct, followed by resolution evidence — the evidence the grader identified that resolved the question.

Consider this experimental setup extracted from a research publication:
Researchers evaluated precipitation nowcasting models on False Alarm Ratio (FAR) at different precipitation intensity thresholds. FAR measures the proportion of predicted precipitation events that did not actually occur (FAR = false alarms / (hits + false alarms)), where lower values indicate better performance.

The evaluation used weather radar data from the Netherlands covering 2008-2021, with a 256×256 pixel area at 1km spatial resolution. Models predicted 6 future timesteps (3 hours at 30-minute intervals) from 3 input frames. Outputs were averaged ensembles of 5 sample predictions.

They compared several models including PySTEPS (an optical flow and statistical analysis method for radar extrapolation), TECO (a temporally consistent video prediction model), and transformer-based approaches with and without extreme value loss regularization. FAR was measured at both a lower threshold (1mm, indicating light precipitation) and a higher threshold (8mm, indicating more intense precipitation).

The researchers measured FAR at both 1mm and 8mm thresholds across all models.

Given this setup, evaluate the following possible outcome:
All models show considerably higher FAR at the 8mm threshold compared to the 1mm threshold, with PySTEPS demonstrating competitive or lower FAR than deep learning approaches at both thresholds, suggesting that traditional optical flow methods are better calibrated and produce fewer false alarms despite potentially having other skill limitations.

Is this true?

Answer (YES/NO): NO